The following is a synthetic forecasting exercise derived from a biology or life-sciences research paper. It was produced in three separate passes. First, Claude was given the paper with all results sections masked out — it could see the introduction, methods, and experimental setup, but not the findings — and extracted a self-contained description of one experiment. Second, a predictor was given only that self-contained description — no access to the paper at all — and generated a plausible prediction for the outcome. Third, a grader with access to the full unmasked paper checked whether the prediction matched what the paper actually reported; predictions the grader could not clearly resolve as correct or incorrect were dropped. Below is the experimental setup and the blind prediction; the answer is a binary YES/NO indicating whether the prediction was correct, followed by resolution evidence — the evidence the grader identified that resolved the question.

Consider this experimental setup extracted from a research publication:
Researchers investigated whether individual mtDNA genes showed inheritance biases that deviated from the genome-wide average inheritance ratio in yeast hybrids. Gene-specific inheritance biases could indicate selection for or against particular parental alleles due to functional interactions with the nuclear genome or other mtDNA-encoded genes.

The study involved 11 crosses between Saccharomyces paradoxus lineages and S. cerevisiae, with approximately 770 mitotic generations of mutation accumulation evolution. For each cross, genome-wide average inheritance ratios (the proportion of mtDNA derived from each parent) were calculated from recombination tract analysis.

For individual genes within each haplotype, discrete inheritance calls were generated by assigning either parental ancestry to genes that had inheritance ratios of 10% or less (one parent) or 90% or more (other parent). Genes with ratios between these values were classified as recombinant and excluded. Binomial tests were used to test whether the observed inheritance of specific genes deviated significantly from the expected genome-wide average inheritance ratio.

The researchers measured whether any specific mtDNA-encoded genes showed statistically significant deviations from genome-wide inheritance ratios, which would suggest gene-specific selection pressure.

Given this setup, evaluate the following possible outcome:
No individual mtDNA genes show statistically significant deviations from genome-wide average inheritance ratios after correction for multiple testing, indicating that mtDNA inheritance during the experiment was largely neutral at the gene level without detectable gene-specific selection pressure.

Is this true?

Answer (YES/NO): NO